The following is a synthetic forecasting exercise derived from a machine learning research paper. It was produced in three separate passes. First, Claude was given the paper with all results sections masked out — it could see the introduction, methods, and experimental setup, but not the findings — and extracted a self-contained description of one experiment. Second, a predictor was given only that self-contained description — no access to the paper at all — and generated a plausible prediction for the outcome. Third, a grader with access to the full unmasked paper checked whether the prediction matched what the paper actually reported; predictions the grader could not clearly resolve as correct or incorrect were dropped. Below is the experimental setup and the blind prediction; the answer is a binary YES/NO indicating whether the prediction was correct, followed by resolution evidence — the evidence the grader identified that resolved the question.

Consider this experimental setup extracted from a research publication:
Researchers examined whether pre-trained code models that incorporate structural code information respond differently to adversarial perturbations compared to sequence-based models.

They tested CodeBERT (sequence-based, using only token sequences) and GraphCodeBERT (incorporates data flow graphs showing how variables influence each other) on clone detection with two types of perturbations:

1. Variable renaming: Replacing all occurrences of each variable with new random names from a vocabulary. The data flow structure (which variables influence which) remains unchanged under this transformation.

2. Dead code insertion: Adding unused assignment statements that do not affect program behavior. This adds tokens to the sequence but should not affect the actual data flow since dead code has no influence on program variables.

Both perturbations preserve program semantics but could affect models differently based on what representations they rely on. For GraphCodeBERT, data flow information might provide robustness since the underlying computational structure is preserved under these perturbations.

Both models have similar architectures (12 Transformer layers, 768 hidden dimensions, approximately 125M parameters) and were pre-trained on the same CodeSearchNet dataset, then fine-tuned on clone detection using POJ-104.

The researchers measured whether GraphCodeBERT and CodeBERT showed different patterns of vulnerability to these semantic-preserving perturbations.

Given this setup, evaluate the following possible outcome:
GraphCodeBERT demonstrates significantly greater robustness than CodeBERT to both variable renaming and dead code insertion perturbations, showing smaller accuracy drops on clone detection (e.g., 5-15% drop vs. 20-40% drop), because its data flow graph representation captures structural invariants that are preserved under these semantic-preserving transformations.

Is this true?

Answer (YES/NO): NO